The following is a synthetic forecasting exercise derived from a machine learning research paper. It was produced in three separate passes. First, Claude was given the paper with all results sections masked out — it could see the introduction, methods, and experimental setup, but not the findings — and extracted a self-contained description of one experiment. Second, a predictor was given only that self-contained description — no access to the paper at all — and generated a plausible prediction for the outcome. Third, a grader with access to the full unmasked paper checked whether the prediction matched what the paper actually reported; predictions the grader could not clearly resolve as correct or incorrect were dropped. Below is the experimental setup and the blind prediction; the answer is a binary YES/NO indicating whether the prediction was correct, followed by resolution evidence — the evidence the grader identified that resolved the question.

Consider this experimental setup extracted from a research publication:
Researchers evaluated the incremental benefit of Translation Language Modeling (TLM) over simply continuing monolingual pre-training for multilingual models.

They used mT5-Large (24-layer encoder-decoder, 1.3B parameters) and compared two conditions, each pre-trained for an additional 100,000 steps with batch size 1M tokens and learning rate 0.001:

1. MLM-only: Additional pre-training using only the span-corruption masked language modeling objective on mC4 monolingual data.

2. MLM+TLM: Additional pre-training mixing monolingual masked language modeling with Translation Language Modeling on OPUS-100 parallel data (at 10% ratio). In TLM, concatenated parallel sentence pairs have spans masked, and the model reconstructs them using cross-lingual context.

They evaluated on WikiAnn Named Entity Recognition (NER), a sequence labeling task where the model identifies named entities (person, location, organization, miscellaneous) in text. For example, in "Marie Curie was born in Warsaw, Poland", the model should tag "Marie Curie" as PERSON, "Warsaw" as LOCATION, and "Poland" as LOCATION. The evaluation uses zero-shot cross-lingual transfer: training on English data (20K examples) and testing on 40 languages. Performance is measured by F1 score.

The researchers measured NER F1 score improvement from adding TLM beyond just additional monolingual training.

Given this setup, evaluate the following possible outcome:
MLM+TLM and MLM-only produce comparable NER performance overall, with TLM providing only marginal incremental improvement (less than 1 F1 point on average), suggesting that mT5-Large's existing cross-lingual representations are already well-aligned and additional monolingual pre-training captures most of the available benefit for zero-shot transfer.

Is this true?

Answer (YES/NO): NO